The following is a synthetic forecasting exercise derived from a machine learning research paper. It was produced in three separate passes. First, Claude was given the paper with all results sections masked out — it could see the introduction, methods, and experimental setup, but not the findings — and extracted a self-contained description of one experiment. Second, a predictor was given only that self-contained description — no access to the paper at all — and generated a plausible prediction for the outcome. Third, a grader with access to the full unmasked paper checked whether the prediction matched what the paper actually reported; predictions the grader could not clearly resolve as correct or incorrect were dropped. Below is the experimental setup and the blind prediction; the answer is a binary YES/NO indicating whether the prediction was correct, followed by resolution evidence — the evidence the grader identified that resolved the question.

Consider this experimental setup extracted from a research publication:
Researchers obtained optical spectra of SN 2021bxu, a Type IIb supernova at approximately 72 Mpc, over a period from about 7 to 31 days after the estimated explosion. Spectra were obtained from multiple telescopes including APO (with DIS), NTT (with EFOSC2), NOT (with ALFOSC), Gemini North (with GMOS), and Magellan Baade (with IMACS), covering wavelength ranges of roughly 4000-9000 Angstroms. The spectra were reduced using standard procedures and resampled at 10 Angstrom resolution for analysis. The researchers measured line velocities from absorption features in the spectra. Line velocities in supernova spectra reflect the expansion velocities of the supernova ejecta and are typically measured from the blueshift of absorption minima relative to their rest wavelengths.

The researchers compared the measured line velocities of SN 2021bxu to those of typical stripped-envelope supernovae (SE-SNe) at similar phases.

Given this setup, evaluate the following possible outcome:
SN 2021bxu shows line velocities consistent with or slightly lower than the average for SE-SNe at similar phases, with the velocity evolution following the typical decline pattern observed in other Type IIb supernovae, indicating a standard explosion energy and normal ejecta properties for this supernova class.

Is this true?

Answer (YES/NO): NO